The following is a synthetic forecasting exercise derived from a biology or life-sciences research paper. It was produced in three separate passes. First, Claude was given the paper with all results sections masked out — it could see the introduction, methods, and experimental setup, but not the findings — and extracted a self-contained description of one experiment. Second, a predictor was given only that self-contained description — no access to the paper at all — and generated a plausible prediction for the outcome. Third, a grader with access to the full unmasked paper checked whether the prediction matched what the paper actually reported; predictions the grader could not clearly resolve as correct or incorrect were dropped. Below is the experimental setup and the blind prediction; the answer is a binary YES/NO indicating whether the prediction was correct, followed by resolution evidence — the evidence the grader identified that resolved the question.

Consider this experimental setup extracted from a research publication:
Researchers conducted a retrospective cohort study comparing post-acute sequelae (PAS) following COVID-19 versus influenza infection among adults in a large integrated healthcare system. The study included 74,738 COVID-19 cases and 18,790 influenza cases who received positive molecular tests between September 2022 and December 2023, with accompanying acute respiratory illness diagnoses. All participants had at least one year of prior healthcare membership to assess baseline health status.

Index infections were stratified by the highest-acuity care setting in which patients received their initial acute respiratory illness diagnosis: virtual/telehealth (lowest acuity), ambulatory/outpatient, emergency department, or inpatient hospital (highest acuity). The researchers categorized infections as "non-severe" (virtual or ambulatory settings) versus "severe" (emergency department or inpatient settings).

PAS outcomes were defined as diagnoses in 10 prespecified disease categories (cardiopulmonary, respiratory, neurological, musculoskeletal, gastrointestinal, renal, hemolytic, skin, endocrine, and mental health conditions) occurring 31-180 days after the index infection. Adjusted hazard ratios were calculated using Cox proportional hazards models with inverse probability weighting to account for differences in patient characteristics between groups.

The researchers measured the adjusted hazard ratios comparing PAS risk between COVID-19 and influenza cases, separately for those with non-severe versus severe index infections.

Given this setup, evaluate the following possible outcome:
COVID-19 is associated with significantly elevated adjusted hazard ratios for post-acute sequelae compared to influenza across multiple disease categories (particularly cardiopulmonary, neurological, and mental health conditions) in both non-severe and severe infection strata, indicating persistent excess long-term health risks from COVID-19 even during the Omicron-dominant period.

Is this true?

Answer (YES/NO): NO